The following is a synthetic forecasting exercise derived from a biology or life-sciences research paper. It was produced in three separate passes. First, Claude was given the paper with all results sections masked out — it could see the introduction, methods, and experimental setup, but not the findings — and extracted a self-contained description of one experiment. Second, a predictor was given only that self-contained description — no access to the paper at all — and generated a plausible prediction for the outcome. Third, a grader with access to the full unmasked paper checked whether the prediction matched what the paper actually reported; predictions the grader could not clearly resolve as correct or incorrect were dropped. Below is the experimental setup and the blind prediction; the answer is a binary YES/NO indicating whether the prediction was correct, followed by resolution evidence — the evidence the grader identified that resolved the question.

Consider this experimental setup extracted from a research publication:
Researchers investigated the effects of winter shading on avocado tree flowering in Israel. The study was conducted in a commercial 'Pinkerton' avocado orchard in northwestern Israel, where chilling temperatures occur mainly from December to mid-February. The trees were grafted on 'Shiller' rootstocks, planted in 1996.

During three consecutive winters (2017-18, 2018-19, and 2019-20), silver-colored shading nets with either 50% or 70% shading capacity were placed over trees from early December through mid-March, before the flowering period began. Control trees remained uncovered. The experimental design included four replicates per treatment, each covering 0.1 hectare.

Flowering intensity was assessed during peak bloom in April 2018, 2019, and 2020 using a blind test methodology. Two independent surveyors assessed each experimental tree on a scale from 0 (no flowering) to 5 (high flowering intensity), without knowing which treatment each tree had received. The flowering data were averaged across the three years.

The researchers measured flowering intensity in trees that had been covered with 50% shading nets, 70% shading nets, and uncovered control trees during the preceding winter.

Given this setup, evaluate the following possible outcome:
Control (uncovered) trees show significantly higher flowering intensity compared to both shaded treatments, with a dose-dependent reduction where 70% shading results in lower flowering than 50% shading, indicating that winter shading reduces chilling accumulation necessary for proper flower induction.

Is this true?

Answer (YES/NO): NO